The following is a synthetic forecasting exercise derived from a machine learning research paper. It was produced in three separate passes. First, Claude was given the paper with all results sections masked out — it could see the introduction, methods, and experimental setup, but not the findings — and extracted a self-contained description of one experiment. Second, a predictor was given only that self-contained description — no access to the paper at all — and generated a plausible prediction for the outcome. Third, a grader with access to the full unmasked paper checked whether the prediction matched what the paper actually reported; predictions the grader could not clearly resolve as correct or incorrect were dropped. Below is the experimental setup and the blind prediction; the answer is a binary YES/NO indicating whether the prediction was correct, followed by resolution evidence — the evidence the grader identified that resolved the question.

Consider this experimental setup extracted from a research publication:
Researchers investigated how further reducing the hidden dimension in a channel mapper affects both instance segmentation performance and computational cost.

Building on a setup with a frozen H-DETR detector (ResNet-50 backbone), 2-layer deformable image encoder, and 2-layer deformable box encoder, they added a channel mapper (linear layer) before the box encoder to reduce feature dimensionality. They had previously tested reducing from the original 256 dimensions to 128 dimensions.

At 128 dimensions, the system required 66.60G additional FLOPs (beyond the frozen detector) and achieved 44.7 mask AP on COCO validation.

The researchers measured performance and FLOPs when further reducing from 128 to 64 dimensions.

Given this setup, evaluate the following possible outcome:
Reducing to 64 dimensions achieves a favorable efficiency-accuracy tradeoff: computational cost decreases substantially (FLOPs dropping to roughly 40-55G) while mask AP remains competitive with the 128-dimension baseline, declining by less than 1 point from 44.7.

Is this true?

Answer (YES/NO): NO